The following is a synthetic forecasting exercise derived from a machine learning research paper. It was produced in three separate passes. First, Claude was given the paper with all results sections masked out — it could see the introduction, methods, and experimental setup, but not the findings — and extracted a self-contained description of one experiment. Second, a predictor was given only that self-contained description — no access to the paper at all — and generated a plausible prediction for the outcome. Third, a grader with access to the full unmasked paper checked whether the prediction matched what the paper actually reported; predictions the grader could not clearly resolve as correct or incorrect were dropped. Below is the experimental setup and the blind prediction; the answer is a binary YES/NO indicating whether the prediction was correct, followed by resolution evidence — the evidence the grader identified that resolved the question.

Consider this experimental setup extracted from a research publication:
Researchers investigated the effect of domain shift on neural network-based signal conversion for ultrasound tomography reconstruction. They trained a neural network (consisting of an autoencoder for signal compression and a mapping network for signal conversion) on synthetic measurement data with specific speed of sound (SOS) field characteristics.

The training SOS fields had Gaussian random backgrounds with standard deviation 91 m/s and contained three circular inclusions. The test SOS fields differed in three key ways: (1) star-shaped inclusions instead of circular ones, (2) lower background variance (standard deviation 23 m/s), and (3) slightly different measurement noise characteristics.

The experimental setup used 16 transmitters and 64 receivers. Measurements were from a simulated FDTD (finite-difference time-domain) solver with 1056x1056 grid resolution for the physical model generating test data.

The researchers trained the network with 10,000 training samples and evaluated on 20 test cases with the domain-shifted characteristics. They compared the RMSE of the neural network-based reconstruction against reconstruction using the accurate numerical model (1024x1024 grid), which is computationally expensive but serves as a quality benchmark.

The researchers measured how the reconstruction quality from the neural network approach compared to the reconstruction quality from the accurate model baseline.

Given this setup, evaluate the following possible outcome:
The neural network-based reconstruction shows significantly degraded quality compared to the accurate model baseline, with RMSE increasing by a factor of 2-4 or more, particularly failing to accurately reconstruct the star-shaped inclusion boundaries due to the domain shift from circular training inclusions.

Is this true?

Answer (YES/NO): NO